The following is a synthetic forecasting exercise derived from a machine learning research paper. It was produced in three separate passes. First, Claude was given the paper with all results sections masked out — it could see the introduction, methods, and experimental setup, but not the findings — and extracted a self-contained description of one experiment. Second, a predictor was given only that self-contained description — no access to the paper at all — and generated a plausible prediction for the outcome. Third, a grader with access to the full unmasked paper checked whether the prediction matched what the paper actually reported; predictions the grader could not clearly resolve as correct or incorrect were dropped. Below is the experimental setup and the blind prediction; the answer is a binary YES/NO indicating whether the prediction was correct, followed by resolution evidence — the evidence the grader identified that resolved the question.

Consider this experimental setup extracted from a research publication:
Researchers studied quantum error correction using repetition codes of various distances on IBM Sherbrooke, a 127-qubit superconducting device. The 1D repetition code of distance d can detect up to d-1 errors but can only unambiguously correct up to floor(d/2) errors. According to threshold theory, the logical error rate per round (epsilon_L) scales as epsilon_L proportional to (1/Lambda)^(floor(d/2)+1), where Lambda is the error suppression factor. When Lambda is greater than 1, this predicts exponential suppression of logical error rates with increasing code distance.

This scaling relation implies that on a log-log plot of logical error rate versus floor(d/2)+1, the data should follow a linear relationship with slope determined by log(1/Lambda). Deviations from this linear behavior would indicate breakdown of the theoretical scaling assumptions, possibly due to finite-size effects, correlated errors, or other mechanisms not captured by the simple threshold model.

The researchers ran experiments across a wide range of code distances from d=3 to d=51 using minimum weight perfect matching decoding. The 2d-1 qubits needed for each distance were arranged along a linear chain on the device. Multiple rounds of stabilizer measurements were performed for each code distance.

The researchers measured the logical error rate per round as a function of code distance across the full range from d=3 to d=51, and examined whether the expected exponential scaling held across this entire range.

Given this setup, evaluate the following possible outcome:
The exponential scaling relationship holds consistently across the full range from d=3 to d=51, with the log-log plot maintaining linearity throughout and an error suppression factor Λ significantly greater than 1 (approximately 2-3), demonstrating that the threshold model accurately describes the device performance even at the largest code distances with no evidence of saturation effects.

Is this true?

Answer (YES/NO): NO